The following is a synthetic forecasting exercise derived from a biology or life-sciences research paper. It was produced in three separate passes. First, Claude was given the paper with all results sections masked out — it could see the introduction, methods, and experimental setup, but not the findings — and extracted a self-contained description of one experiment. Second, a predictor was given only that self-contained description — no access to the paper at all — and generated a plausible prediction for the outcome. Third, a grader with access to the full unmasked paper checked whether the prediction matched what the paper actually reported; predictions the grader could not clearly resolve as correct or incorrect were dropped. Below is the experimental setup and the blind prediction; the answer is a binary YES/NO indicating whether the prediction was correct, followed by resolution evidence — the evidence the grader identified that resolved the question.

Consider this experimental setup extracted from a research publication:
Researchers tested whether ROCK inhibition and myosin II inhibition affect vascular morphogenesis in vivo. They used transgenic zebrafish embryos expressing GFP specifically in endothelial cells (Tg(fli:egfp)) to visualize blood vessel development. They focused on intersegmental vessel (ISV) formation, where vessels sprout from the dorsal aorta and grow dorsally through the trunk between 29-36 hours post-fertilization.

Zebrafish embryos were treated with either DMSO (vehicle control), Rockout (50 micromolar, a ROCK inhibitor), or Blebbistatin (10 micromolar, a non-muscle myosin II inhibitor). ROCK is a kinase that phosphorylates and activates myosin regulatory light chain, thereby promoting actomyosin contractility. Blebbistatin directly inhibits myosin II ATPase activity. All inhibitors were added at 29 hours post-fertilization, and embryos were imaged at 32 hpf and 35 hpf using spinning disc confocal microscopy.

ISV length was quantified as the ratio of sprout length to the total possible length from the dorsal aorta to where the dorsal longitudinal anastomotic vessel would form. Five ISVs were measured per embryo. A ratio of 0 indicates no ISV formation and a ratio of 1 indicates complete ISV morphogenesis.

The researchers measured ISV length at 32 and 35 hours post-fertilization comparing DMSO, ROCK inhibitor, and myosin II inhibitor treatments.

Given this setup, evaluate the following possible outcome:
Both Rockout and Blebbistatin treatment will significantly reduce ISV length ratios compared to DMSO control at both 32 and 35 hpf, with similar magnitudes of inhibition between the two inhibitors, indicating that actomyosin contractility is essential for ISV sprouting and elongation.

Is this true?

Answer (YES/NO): YES